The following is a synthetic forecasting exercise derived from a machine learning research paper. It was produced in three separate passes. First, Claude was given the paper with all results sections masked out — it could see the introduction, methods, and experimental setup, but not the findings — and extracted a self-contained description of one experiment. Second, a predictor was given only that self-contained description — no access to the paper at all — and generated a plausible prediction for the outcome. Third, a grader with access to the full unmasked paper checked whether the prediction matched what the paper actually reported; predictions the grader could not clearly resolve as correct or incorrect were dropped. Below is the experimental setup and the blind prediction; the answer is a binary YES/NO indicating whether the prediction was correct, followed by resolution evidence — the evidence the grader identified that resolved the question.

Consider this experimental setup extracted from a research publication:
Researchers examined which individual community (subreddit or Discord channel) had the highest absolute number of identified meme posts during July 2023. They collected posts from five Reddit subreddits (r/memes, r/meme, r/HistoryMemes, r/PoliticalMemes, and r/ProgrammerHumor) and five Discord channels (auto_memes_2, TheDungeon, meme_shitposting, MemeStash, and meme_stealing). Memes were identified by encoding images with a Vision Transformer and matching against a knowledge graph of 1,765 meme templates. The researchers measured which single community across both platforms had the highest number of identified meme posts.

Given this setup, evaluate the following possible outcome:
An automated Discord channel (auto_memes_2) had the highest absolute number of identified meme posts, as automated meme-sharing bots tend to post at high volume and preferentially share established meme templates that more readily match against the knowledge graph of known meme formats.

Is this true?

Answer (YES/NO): NO